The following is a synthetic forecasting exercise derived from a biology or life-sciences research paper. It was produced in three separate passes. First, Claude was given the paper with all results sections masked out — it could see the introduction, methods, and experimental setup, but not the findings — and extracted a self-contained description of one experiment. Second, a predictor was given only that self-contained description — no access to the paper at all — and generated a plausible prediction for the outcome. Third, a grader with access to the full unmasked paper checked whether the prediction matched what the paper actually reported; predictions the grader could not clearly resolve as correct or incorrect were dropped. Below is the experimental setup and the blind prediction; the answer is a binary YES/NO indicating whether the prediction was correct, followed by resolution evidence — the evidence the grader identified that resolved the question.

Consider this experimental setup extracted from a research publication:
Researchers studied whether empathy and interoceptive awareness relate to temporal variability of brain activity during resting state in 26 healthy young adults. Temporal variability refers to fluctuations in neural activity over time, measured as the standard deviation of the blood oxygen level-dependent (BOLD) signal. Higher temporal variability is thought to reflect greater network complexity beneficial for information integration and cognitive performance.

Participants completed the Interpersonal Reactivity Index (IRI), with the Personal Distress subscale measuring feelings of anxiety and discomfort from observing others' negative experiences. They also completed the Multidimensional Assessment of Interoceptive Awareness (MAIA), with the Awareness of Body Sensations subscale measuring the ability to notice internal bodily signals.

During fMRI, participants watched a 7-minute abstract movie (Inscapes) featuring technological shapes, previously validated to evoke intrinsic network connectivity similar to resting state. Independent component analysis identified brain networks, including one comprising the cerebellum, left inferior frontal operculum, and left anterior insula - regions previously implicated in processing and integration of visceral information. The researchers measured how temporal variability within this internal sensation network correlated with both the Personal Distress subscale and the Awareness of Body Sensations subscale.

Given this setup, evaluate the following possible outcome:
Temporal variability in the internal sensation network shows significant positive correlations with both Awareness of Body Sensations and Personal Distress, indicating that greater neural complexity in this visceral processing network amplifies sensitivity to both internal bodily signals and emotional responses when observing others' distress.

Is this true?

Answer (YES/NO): NO